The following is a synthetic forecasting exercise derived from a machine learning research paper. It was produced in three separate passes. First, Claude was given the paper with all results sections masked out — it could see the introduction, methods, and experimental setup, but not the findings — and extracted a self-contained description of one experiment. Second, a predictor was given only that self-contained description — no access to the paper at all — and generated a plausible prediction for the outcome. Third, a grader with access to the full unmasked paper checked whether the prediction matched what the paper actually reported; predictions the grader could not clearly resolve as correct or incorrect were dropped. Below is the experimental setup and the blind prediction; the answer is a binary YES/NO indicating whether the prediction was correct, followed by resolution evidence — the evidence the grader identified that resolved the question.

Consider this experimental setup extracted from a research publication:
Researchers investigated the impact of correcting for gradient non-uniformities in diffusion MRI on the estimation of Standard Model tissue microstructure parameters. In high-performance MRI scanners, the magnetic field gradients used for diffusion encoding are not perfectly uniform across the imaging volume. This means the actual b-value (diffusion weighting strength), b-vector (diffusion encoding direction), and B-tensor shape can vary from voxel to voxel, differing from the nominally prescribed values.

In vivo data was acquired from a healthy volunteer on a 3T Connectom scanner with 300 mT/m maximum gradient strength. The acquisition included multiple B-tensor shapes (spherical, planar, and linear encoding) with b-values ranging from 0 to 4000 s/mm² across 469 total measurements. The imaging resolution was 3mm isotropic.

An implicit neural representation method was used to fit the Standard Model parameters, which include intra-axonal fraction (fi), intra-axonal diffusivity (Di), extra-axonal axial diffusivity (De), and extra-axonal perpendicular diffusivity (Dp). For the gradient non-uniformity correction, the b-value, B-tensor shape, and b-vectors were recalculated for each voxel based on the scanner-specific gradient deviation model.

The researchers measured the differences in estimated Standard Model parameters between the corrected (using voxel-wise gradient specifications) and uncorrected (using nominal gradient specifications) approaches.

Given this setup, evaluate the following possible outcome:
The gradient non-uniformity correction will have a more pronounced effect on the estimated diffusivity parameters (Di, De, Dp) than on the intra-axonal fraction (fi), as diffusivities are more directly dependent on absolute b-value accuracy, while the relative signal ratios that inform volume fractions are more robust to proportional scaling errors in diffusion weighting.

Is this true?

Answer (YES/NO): YES